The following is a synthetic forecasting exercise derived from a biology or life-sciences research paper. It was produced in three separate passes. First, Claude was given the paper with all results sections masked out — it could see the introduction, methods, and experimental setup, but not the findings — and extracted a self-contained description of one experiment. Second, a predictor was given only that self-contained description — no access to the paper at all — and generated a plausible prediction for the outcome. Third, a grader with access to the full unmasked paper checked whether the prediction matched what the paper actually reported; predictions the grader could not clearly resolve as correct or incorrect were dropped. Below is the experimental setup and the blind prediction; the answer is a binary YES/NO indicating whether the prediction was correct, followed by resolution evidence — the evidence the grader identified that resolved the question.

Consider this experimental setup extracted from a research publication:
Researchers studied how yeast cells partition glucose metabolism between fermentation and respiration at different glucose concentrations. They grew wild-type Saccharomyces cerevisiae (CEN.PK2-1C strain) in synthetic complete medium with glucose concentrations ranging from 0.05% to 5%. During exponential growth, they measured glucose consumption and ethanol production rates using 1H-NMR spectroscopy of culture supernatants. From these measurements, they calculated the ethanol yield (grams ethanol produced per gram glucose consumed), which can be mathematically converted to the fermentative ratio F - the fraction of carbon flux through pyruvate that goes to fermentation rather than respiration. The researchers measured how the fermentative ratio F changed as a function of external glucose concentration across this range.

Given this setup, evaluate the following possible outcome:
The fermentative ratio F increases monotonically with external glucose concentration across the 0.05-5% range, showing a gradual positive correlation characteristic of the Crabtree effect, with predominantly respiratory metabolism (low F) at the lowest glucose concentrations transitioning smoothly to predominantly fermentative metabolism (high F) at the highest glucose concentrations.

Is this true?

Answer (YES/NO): YES